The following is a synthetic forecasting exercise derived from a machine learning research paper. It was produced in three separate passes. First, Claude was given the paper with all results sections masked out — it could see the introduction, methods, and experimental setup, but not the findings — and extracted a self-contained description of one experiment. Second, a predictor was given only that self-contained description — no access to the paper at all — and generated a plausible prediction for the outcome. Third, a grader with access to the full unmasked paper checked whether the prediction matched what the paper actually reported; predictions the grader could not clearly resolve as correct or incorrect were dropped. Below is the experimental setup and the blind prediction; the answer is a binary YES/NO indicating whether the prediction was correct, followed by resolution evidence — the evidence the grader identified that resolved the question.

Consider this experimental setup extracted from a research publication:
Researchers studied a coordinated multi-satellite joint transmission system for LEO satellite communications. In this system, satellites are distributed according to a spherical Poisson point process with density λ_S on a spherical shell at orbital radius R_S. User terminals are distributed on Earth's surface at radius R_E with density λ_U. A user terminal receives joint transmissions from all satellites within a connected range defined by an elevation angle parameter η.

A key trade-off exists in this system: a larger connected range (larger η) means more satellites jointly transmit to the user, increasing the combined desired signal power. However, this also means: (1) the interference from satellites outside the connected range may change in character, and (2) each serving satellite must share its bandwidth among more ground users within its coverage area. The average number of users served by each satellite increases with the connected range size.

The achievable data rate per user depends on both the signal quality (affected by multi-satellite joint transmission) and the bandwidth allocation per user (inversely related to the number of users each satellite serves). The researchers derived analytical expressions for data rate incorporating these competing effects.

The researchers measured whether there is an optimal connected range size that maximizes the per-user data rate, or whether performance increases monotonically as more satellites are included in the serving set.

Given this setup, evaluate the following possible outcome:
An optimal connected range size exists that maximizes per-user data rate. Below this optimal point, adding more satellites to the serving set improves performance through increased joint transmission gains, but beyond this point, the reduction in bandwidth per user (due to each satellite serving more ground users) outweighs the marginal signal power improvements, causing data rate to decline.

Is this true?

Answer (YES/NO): YES